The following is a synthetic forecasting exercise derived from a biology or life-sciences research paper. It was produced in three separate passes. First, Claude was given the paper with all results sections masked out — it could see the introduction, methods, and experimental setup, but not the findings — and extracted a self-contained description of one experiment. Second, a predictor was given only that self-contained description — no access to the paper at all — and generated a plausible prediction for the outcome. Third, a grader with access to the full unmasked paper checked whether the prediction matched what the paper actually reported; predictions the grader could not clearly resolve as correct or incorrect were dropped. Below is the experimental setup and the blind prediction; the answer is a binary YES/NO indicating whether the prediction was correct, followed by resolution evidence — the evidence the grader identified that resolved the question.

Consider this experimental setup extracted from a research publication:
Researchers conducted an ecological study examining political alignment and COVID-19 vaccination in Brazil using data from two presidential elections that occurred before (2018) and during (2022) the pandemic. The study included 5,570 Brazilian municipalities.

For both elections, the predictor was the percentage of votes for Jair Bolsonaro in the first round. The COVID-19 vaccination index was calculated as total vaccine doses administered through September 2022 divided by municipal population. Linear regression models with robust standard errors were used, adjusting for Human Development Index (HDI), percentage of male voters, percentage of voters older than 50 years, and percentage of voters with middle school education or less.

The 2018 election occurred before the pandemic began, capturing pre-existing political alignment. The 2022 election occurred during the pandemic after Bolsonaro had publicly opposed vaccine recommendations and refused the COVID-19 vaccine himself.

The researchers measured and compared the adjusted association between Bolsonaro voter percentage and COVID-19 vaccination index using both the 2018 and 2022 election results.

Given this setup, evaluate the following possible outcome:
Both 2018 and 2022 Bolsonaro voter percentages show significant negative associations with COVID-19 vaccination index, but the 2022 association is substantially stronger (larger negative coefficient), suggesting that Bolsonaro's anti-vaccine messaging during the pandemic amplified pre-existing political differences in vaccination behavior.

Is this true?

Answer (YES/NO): NO